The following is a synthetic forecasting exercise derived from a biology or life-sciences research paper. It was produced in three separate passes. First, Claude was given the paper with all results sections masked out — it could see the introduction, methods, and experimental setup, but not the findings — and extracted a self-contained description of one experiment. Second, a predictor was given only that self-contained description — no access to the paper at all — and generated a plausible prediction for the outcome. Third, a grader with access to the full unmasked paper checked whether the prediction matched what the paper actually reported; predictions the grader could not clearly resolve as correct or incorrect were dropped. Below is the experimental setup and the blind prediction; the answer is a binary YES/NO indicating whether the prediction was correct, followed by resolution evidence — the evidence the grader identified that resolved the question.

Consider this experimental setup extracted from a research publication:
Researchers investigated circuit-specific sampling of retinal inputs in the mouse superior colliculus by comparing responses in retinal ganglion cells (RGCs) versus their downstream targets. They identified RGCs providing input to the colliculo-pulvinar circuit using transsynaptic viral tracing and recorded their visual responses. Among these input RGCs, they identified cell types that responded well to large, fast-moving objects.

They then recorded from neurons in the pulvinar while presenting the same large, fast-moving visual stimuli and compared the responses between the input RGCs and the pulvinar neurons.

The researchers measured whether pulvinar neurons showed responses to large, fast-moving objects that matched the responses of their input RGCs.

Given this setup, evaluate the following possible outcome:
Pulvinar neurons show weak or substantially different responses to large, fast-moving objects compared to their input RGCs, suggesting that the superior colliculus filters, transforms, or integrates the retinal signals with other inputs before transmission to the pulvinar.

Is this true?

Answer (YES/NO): YES